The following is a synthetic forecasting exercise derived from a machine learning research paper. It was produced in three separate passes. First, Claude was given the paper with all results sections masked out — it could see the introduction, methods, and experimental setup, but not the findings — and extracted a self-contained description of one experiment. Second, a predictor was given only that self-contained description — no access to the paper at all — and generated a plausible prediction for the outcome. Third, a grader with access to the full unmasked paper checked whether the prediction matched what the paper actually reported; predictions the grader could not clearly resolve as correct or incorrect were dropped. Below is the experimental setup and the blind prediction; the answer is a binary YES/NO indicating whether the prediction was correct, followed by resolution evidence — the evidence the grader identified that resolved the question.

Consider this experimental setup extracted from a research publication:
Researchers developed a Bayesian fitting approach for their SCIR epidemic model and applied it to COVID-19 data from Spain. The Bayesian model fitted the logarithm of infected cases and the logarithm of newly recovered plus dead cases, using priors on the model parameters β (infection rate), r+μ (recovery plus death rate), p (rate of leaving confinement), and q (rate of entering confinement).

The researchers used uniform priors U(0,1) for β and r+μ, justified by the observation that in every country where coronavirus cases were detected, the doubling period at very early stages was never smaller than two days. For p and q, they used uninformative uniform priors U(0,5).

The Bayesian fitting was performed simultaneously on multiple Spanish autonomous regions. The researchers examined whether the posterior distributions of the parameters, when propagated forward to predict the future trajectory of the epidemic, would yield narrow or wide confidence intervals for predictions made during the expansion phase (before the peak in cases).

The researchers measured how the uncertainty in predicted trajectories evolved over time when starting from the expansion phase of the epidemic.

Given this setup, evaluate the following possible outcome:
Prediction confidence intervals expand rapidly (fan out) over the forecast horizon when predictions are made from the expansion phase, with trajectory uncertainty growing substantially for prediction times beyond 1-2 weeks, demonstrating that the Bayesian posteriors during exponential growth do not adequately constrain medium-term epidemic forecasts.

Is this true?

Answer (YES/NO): YES